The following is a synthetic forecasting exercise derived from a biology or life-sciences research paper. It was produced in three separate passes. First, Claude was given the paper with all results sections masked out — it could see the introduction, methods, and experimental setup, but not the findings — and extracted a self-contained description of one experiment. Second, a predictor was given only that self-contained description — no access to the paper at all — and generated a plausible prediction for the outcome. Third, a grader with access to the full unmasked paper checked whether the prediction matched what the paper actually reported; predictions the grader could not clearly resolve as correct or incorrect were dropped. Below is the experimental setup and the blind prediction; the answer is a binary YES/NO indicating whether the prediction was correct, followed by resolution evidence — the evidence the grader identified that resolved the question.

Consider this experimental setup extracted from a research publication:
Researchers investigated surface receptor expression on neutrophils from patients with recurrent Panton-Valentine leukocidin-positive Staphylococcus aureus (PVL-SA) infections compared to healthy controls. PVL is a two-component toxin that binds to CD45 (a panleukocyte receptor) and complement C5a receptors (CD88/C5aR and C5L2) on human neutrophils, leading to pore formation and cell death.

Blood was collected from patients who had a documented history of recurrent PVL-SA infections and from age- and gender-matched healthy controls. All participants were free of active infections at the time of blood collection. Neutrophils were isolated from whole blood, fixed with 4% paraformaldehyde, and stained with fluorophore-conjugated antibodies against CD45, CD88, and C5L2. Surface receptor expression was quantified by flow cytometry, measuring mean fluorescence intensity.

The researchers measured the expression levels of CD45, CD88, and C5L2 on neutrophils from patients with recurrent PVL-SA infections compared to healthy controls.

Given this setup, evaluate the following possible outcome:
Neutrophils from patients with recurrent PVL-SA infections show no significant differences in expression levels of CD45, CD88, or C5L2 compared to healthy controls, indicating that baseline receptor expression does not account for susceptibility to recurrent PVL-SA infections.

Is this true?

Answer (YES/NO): NO